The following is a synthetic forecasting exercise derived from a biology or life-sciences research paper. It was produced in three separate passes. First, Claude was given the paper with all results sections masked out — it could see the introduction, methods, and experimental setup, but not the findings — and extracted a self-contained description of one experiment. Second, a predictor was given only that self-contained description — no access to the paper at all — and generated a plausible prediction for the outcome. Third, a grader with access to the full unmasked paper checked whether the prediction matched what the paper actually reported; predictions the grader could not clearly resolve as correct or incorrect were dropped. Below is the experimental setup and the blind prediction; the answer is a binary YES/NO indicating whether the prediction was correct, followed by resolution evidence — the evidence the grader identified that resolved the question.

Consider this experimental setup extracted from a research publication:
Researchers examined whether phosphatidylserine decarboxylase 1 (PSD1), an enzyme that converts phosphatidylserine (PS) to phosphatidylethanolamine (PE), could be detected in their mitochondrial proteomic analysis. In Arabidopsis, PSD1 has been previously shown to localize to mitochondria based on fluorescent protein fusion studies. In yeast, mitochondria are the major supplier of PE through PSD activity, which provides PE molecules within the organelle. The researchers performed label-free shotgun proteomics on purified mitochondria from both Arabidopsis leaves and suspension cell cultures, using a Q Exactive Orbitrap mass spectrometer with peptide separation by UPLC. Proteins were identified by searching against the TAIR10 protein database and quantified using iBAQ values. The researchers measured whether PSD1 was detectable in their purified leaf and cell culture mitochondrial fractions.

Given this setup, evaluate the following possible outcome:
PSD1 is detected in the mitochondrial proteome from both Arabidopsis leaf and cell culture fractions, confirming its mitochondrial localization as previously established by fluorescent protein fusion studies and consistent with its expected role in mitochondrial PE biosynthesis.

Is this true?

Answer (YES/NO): NO